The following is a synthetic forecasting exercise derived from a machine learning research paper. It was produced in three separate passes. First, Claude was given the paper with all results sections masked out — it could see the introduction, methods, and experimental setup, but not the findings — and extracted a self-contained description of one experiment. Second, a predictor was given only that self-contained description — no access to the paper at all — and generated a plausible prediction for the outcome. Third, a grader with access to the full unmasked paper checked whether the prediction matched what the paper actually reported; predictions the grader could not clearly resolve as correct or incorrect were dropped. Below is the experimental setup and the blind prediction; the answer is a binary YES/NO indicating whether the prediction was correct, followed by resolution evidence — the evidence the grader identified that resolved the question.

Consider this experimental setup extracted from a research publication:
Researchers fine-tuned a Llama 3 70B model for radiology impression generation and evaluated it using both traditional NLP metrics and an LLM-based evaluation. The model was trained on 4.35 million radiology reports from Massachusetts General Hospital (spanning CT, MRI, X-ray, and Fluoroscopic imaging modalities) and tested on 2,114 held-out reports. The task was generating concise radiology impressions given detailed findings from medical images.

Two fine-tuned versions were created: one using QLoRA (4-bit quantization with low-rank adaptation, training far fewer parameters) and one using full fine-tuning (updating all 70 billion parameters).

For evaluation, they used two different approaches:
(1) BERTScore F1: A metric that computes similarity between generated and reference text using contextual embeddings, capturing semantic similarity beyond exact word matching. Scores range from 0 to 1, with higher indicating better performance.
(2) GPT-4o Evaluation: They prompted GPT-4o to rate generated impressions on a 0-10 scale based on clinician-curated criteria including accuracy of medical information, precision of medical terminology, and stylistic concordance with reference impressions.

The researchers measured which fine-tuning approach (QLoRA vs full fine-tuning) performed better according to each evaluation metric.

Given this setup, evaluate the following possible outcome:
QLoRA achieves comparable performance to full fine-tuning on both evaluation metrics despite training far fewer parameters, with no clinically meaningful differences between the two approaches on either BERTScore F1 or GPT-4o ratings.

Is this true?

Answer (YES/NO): YES